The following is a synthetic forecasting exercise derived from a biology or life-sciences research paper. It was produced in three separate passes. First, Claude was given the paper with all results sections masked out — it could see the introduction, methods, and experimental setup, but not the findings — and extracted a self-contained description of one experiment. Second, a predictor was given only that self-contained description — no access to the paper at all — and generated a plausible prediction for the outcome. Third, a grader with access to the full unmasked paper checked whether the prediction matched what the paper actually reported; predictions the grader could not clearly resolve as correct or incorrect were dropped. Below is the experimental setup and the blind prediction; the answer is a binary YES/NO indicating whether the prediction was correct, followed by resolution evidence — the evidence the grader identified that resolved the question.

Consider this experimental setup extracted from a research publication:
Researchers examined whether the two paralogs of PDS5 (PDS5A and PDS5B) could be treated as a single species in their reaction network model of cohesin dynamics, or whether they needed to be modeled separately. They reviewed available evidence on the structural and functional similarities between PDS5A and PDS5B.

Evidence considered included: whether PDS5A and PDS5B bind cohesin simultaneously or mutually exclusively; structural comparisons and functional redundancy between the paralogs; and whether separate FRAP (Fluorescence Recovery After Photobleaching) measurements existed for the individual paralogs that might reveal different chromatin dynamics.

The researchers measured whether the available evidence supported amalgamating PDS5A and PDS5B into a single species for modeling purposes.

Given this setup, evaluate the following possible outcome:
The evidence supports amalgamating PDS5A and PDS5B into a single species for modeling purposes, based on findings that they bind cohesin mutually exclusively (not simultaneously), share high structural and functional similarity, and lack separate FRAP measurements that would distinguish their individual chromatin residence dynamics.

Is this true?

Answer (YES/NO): YES